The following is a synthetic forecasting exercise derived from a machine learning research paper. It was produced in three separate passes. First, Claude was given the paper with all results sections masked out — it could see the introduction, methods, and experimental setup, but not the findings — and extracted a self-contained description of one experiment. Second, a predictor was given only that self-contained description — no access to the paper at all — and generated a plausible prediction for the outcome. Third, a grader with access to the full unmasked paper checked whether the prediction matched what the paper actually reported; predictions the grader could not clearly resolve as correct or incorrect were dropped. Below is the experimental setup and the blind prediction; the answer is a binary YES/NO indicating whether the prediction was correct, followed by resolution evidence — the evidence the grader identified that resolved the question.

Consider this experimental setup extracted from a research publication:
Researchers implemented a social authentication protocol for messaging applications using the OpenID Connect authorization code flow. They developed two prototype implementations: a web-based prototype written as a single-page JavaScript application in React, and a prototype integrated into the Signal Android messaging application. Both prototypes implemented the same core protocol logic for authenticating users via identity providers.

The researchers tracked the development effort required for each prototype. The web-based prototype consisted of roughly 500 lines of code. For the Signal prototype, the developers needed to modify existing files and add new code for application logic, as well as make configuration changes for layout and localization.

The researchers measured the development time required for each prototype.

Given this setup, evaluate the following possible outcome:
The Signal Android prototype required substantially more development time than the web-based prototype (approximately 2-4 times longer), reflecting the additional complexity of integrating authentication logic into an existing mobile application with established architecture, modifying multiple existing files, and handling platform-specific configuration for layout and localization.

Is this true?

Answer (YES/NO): NO